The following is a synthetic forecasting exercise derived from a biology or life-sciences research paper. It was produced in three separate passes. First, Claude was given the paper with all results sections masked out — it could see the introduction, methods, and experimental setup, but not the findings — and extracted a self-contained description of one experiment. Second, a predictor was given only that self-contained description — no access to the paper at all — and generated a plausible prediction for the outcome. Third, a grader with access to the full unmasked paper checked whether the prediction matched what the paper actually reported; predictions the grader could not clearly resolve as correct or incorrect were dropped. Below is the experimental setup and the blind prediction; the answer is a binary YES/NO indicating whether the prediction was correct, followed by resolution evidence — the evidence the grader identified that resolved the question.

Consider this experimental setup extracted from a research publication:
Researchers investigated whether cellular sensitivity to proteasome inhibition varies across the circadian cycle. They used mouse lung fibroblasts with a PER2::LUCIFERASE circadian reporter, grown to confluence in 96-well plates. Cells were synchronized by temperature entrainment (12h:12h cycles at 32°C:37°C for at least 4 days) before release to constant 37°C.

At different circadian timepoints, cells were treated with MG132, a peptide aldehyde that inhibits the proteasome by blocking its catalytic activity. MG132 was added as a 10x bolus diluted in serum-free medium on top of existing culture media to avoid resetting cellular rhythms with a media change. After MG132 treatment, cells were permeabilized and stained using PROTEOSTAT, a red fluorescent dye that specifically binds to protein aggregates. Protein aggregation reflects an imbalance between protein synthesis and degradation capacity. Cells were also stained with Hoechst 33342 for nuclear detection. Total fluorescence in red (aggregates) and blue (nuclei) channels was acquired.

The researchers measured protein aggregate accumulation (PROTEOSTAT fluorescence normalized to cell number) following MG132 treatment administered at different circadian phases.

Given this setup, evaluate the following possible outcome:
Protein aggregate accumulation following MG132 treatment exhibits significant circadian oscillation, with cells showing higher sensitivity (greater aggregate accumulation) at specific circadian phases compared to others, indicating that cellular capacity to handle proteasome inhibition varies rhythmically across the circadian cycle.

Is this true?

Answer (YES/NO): YES